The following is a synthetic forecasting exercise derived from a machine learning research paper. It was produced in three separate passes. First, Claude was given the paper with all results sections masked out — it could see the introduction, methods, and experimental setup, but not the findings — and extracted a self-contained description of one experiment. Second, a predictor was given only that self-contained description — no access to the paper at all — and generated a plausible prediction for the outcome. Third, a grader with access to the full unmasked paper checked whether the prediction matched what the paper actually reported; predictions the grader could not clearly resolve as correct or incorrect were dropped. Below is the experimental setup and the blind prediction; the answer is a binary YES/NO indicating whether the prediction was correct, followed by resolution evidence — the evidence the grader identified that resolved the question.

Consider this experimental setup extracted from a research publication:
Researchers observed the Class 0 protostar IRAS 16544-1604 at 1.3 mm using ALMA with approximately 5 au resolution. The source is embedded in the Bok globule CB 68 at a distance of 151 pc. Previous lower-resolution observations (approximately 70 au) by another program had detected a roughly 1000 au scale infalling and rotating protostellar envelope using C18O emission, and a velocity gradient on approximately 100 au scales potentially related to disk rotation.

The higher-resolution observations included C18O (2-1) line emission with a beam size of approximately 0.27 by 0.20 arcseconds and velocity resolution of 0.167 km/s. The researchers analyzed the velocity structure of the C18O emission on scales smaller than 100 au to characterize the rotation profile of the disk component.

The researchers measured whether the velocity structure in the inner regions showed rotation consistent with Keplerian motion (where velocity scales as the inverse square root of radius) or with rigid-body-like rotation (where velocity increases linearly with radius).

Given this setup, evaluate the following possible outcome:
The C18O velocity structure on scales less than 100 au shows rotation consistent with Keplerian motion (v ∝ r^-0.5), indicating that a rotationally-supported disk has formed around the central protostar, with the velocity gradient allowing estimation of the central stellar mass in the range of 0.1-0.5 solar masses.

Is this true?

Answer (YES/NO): YES